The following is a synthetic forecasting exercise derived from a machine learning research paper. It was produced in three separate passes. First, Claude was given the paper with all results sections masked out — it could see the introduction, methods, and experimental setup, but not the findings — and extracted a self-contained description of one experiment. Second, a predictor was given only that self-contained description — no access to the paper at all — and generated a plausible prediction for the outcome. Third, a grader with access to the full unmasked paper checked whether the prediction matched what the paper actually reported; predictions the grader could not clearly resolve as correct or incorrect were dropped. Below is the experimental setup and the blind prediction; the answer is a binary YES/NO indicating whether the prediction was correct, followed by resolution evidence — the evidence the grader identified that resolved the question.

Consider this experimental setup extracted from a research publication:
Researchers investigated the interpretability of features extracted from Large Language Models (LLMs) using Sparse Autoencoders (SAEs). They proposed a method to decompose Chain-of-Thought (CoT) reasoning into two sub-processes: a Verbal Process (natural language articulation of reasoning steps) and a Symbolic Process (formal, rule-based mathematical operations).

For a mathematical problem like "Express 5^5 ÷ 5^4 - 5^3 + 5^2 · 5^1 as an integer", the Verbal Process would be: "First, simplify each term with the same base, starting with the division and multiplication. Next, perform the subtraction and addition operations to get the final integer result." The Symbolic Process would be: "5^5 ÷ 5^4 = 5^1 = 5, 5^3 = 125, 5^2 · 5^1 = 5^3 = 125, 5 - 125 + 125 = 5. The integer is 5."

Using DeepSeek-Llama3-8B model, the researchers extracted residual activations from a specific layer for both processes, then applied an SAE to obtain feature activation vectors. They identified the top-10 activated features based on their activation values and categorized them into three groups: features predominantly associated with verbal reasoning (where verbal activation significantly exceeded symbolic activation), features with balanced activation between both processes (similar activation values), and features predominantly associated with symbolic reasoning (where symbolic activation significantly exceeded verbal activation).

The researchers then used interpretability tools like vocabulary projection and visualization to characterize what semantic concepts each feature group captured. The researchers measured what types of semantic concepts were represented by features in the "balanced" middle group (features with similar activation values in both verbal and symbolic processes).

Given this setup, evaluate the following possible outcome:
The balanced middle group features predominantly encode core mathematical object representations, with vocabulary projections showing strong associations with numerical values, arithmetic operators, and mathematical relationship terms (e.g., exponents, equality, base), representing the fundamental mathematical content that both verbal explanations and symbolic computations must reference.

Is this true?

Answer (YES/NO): NO